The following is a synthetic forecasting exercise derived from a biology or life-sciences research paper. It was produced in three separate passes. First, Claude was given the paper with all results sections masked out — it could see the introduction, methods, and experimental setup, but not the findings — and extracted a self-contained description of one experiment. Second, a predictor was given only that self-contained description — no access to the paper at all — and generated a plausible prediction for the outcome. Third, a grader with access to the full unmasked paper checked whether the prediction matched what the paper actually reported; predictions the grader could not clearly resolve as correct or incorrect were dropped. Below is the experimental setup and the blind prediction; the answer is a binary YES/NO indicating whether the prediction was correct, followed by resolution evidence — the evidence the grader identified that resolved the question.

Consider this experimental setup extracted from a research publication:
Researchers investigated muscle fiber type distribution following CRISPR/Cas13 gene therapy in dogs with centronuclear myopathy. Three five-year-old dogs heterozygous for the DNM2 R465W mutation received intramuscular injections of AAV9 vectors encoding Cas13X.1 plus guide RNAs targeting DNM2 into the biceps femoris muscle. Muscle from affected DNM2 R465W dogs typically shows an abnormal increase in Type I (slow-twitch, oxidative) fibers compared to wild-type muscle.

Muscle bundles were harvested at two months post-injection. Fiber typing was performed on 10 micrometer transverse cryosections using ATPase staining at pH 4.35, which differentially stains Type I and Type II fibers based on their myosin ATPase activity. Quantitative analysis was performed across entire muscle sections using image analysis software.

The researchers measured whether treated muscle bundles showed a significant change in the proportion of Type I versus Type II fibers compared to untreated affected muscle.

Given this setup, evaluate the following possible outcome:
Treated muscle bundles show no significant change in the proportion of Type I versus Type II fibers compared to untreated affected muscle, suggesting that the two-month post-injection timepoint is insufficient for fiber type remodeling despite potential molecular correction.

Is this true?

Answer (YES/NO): YES